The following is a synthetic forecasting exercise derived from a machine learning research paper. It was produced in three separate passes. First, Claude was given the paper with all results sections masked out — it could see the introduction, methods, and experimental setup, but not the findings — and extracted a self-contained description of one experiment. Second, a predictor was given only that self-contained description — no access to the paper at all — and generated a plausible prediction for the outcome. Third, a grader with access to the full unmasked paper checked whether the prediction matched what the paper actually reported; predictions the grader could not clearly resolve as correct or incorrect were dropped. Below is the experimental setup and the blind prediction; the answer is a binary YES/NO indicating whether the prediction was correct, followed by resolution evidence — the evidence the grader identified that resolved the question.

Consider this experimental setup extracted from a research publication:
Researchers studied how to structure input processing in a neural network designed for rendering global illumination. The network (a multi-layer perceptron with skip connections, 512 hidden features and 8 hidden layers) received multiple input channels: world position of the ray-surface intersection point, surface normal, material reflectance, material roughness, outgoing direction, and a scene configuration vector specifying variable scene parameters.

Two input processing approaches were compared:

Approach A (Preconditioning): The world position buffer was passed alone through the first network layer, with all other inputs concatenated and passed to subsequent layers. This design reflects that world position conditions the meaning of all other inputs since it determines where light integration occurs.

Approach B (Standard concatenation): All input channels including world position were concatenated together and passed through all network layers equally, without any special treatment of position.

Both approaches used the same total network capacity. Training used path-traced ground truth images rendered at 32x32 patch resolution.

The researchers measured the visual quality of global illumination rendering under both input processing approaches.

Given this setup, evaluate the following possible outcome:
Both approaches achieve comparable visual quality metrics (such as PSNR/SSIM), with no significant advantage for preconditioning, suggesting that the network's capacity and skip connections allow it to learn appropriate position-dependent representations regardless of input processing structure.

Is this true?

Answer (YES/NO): NO